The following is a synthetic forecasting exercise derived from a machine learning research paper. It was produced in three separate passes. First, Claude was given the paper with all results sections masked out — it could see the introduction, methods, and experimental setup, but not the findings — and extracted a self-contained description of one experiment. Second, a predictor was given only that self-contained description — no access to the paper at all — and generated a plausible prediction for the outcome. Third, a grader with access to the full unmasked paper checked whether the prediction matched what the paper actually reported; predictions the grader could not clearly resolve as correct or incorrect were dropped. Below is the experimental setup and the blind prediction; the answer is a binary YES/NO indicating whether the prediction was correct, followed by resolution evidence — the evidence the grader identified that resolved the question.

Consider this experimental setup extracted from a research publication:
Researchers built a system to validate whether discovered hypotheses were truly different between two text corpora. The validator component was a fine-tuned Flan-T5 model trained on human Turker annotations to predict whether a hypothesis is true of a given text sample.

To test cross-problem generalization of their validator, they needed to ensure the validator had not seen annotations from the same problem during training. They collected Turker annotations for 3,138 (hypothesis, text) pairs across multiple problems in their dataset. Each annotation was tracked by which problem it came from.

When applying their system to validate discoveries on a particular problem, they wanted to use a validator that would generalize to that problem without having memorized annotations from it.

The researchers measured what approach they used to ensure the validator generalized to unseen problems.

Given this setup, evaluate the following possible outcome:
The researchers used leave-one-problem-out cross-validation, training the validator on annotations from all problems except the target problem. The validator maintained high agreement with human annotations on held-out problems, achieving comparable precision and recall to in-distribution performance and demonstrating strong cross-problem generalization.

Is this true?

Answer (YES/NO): NO